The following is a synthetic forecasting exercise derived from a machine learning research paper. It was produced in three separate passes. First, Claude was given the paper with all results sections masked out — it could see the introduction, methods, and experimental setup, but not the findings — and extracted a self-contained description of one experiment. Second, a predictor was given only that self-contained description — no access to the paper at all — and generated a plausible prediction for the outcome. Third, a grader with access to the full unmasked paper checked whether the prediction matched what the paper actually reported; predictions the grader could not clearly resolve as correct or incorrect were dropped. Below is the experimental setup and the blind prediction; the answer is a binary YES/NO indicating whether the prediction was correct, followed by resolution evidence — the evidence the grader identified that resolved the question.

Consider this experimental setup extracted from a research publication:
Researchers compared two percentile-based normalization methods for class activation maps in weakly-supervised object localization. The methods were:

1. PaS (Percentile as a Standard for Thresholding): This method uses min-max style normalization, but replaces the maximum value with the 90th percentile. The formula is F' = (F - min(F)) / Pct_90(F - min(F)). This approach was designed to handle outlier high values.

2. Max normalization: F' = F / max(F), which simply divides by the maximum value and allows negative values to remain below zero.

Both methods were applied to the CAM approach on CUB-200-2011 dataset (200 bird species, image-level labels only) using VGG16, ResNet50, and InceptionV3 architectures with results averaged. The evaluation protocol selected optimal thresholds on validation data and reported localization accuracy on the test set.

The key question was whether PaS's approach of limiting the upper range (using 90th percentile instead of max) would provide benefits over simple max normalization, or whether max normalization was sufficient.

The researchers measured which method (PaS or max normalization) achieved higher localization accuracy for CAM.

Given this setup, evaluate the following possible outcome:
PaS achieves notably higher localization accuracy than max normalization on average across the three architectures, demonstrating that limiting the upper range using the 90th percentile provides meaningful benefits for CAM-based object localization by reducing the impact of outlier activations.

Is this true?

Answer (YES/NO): NO